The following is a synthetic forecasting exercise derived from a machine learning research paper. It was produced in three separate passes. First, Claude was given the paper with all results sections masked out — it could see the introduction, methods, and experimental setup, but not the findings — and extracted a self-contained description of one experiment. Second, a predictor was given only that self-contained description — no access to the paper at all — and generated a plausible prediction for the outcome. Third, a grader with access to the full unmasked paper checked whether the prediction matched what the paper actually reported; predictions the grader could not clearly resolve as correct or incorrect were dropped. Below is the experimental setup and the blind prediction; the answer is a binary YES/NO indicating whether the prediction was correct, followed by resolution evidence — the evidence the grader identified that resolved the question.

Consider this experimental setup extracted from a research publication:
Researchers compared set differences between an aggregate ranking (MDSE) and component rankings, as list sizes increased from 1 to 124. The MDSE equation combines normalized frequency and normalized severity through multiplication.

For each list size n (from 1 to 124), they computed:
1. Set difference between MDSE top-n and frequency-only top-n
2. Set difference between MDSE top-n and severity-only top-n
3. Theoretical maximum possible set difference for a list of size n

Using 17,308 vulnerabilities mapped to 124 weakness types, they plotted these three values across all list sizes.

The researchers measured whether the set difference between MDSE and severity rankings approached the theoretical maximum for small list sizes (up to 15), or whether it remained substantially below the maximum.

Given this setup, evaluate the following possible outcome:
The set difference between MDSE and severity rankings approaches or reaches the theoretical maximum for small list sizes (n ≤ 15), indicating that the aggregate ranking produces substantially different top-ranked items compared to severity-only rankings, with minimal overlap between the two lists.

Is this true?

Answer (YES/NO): YES